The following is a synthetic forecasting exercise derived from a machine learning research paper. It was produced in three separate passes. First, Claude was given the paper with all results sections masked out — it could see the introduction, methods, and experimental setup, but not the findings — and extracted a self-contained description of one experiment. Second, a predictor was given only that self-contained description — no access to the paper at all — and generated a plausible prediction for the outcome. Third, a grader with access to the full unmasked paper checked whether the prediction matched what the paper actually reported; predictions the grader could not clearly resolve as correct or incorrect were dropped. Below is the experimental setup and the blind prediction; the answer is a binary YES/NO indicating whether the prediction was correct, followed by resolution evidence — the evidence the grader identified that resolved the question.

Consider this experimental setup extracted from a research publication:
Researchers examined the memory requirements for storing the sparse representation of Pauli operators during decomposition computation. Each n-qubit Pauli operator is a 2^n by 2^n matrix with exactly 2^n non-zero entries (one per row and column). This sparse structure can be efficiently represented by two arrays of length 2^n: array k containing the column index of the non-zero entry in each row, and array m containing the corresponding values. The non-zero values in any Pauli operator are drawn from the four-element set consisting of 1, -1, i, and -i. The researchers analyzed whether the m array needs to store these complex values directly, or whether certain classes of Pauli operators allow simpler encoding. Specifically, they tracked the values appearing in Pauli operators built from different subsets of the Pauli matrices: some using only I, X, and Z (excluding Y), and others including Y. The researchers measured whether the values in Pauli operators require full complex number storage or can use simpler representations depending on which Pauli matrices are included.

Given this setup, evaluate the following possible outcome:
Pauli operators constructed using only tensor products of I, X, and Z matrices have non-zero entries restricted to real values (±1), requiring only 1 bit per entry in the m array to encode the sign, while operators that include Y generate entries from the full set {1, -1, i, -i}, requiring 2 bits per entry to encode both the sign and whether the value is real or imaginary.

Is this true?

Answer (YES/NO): NO